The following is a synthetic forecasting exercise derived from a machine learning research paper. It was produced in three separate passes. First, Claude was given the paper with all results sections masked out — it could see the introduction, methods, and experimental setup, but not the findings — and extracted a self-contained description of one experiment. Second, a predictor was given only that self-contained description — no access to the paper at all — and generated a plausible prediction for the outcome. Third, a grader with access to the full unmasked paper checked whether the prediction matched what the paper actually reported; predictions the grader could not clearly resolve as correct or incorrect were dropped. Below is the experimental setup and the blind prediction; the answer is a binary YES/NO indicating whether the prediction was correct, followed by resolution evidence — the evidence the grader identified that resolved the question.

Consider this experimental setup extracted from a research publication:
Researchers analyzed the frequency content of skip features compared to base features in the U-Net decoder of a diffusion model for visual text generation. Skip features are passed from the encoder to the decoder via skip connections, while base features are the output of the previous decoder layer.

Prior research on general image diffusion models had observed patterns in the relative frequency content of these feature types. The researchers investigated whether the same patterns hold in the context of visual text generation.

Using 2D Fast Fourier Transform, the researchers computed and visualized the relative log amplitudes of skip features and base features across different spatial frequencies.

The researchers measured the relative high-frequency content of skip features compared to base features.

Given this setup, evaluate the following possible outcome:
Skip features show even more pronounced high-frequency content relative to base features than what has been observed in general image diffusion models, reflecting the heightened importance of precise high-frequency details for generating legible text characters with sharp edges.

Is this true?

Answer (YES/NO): NO